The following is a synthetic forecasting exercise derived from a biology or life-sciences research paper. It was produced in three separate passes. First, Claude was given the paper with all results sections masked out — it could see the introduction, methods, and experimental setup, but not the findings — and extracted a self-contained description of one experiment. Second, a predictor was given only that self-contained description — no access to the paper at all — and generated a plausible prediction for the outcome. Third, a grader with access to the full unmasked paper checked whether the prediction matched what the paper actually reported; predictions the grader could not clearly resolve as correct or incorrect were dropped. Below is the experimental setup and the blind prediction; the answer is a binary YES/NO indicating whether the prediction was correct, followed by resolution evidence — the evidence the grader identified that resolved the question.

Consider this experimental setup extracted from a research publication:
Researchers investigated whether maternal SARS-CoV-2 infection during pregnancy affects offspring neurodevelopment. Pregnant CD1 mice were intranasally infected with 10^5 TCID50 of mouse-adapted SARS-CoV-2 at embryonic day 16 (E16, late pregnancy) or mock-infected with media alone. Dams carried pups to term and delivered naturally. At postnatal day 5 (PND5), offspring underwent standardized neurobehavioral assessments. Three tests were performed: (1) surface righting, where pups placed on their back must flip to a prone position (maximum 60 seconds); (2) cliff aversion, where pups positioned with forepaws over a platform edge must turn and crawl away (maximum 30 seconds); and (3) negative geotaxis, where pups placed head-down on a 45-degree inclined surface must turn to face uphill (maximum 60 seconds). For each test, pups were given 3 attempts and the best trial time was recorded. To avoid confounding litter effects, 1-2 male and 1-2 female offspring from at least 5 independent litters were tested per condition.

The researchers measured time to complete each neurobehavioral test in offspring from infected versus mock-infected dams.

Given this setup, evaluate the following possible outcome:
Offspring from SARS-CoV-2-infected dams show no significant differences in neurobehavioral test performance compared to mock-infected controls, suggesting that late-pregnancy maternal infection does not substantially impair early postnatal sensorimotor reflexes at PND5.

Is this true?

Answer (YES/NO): NO